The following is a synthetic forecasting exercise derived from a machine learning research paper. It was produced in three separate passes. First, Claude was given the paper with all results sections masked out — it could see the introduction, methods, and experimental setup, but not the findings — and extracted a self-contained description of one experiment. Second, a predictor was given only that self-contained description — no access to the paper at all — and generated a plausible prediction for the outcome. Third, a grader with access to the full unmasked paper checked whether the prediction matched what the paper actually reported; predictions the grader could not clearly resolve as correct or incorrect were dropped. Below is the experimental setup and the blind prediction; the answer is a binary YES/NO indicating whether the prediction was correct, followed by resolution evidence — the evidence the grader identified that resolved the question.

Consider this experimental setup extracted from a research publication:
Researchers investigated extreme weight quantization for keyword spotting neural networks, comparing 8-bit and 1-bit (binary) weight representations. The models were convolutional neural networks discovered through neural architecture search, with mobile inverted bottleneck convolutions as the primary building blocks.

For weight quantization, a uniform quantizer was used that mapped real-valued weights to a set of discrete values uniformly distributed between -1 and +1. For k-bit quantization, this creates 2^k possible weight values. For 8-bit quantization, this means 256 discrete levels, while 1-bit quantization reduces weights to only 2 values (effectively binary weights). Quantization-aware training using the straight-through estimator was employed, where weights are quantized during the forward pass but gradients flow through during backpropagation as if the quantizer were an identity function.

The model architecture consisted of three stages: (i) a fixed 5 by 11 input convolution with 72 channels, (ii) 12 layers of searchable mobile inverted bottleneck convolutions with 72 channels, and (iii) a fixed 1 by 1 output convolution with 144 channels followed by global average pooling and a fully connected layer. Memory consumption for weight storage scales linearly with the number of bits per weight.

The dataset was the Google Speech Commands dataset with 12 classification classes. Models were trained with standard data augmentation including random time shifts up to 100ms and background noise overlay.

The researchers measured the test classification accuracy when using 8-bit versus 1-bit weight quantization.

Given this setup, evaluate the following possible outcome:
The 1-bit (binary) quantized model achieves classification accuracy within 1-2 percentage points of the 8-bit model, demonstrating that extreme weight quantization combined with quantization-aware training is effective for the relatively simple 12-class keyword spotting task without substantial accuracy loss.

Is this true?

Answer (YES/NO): YES